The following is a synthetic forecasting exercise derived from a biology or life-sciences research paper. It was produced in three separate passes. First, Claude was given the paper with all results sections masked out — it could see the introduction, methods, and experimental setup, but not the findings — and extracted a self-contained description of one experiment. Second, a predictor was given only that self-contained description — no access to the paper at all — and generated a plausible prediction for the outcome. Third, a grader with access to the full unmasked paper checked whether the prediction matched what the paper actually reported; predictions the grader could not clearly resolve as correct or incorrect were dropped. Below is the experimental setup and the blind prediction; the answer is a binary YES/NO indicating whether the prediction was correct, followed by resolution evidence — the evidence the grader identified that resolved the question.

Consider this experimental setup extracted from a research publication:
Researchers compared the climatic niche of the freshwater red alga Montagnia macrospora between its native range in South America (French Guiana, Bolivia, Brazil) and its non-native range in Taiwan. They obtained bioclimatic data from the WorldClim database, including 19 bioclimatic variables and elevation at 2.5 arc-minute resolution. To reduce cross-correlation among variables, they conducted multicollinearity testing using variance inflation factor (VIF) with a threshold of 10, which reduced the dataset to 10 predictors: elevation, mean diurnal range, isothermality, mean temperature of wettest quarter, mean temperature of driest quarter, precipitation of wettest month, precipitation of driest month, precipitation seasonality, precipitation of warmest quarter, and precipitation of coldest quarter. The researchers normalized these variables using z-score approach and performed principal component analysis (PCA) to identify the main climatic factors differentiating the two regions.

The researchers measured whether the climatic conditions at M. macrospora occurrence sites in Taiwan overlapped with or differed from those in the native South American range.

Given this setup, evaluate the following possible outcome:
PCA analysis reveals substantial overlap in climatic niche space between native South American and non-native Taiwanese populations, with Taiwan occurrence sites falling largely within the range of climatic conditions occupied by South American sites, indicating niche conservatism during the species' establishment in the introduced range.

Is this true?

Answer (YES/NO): NO